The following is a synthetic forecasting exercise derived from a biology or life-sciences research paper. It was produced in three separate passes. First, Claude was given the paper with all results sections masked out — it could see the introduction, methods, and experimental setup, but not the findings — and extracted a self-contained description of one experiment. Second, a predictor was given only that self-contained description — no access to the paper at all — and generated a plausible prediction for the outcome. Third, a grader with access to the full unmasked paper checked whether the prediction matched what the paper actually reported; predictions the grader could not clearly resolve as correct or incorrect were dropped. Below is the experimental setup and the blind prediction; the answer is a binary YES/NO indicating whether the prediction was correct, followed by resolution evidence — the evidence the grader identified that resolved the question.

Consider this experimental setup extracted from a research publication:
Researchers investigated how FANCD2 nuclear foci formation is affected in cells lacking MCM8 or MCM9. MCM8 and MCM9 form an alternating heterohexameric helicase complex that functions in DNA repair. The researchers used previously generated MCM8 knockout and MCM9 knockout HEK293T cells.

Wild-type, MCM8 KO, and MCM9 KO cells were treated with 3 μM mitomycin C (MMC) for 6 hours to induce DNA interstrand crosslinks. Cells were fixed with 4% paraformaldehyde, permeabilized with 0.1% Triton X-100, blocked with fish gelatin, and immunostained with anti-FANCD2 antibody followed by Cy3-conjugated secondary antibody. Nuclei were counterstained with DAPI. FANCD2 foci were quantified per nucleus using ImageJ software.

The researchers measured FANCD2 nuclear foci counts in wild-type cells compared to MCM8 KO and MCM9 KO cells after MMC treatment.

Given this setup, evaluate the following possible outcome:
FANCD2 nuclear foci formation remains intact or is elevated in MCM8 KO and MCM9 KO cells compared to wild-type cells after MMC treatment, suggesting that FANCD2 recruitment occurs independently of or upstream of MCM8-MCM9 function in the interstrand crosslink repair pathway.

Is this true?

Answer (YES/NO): YES